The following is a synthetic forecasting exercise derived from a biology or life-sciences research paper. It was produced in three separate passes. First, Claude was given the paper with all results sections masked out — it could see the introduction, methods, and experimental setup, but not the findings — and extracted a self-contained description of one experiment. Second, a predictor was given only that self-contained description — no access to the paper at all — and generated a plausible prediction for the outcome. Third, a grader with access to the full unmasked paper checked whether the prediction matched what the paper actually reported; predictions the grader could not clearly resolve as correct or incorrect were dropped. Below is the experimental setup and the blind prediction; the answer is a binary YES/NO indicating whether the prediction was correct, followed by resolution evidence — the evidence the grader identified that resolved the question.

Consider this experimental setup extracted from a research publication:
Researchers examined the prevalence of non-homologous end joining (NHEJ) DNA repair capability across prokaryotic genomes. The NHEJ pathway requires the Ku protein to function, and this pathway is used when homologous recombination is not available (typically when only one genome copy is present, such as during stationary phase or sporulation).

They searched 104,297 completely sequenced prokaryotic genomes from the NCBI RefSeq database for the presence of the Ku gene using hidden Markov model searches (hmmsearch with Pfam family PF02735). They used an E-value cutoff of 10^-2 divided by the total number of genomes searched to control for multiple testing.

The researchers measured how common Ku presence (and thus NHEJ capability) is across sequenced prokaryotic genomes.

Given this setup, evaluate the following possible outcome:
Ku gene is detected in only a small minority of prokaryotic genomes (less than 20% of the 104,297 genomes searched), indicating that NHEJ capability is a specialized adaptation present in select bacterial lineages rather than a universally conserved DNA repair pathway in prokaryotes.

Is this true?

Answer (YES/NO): NO